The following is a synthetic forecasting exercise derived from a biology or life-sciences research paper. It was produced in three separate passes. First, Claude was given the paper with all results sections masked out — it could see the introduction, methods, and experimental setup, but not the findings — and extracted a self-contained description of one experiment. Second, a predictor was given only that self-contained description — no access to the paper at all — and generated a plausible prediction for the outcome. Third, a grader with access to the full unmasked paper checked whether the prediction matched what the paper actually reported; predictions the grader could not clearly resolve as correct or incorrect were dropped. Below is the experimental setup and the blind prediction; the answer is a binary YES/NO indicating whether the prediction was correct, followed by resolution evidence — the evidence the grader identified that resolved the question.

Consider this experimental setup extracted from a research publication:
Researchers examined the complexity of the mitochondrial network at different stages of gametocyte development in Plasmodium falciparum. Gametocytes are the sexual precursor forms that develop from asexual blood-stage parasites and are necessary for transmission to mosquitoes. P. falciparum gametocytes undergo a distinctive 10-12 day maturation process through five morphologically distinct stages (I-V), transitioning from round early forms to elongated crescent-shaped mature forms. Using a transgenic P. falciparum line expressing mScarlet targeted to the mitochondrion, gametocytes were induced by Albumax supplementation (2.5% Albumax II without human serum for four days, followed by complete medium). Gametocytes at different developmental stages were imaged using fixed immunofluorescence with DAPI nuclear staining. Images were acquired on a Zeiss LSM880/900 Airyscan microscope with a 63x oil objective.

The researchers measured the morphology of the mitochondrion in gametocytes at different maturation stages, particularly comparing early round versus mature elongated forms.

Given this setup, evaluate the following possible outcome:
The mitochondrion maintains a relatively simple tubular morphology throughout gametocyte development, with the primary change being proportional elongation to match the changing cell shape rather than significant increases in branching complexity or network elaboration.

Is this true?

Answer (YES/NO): NO